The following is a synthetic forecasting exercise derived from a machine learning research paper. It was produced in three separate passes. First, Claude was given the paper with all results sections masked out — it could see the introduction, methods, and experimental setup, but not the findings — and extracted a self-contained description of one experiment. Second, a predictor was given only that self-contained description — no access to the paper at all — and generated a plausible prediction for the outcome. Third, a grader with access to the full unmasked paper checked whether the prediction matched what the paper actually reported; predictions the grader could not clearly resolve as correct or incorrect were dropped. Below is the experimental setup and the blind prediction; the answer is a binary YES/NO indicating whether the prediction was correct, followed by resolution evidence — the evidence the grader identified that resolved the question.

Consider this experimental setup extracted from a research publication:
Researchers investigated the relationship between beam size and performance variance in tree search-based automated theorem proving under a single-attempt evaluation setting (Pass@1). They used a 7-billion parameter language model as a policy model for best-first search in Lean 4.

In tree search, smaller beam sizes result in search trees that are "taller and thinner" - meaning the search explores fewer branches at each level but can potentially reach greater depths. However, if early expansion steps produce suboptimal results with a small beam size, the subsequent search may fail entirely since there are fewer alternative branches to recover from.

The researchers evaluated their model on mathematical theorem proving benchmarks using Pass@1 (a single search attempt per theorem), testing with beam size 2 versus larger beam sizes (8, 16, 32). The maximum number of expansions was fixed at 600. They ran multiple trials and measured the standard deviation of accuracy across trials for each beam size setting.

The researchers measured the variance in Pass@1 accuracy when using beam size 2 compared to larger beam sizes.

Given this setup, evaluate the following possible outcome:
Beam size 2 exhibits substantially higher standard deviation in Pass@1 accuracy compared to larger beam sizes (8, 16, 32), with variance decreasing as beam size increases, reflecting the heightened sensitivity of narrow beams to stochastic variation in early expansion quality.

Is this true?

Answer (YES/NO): NO